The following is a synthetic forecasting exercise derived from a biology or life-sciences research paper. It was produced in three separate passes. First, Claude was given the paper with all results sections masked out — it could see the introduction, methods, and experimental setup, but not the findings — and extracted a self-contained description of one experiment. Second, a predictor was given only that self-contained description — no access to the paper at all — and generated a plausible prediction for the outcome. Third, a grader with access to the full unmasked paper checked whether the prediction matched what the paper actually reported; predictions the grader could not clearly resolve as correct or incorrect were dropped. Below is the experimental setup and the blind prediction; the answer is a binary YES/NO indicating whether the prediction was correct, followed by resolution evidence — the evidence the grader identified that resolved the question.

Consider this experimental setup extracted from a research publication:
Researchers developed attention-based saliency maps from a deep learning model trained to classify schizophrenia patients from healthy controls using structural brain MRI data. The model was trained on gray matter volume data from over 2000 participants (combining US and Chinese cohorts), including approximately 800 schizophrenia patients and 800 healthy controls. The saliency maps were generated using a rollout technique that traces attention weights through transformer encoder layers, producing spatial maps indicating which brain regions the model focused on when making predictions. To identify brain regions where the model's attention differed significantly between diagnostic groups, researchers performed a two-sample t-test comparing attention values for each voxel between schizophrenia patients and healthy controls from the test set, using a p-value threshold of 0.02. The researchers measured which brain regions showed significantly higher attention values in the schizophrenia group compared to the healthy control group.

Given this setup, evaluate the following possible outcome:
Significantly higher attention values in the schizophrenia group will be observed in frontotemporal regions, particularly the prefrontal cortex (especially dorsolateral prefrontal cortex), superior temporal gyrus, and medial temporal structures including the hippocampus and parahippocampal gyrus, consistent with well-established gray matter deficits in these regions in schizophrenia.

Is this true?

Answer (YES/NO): NO